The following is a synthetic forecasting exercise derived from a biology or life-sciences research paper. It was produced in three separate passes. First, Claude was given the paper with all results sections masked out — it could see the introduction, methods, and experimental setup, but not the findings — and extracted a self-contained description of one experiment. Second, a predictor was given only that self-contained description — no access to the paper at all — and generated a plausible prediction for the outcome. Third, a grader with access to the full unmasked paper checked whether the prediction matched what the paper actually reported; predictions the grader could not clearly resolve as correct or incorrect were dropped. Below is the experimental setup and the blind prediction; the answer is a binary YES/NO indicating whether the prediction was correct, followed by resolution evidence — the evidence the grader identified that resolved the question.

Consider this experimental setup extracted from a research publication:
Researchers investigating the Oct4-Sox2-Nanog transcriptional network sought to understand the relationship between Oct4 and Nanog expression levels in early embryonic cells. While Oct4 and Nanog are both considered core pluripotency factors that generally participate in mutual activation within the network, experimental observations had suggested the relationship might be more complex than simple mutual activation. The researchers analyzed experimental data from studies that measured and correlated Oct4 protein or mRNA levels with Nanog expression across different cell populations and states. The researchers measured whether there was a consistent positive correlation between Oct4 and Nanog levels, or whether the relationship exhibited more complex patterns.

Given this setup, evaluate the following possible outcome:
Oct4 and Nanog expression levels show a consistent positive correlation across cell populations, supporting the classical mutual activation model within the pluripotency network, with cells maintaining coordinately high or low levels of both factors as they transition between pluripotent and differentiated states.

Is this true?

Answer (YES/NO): NO